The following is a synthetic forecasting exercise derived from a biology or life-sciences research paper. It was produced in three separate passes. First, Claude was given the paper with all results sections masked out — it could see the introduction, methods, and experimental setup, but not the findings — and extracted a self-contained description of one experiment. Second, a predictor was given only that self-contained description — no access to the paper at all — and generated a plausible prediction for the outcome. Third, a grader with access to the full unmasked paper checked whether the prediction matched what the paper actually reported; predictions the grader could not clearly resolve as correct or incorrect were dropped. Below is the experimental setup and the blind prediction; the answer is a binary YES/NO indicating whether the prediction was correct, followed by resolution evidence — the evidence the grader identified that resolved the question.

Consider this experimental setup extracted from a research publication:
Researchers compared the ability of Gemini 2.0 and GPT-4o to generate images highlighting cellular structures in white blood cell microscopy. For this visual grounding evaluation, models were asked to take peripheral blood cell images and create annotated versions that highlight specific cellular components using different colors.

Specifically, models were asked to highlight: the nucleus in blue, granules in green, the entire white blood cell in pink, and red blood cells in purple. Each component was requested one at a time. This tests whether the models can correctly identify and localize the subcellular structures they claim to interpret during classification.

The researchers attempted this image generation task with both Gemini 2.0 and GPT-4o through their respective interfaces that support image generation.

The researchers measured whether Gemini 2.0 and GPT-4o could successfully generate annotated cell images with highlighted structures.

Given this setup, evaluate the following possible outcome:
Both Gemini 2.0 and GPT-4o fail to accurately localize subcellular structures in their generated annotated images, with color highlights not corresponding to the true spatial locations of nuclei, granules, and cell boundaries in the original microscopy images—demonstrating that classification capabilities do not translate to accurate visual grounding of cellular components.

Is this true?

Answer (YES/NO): NO